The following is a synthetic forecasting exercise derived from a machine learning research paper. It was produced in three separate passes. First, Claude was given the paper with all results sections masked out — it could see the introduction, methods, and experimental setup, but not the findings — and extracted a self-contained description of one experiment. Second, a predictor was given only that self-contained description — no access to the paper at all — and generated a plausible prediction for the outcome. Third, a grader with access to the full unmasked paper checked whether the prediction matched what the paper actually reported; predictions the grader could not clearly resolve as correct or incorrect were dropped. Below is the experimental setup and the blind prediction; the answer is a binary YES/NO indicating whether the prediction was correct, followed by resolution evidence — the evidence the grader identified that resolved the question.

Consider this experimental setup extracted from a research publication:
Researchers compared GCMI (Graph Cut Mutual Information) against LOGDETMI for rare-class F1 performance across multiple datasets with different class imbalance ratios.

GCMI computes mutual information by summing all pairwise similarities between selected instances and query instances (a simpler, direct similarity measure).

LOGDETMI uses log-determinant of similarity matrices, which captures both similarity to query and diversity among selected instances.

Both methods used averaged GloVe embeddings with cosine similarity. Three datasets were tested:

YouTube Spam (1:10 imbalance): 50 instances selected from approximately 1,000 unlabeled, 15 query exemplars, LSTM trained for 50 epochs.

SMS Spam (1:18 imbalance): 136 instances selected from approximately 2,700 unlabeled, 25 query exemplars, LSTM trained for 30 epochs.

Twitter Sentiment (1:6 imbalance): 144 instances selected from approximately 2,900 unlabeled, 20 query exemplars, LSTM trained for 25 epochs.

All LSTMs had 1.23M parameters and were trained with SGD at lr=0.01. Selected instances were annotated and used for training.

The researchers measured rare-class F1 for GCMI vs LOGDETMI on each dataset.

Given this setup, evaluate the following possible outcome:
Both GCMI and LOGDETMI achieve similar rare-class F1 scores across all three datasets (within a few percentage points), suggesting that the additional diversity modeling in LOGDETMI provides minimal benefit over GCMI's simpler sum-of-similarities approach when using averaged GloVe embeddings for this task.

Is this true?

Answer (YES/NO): NO